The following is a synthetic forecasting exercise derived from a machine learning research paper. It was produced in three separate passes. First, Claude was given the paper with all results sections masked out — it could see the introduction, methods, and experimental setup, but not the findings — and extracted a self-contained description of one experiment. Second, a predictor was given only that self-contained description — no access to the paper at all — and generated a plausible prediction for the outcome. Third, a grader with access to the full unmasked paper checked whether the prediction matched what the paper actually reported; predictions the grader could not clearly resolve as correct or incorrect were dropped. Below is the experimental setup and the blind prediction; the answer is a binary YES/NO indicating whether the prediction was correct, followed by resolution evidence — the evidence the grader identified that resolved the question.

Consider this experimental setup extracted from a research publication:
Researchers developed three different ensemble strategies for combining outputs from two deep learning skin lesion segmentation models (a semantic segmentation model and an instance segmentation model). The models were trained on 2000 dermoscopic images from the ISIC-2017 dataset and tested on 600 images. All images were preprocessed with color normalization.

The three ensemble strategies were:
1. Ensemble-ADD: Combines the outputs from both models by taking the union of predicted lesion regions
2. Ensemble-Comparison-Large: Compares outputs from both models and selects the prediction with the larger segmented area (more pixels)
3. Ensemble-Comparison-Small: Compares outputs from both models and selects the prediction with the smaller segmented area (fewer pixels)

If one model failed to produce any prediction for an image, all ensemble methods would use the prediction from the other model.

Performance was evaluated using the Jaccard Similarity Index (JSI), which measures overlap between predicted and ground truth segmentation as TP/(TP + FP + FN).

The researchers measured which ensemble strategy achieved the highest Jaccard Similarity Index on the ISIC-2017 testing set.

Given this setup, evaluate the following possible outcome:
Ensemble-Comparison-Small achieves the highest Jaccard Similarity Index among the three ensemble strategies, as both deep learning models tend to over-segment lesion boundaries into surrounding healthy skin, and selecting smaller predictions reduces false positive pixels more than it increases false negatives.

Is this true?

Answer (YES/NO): NO